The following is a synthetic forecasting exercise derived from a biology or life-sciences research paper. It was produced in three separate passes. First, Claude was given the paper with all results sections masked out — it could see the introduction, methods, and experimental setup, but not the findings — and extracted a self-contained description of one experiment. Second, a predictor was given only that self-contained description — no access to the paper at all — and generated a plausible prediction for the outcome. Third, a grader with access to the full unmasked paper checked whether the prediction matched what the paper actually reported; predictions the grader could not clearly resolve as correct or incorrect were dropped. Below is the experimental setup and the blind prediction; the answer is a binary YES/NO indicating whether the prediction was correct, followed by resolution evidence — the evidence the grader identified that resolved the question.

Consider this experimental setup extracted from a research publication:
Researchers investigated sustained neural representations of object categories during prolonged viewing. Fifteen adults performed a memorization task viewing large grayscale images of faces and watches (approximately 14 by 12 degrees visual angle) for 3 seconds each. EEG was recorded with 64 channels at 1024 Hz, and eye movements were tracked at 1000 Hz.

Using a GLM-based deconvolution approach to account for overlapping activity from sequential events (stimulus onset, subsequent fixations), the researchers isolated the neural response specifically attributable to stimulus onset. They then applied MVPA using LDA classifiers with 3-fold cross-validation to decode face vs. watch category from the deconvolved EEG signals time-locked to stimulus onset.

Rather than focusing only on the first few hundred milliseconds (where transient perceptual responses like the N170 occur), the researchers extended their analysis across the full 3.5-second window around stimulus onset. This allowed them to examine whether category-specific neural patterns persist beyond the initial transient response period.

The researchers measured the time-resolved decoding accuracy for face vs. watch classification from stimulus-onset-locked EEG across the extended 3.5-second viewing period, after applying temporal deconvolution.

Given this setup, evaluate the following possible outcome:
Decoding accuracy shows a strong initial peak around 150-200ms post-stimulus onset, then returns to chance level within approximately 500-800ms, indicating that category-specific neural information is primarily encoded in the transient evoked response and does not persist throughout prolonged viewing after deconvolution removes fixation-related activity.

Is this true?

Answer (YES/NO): NO